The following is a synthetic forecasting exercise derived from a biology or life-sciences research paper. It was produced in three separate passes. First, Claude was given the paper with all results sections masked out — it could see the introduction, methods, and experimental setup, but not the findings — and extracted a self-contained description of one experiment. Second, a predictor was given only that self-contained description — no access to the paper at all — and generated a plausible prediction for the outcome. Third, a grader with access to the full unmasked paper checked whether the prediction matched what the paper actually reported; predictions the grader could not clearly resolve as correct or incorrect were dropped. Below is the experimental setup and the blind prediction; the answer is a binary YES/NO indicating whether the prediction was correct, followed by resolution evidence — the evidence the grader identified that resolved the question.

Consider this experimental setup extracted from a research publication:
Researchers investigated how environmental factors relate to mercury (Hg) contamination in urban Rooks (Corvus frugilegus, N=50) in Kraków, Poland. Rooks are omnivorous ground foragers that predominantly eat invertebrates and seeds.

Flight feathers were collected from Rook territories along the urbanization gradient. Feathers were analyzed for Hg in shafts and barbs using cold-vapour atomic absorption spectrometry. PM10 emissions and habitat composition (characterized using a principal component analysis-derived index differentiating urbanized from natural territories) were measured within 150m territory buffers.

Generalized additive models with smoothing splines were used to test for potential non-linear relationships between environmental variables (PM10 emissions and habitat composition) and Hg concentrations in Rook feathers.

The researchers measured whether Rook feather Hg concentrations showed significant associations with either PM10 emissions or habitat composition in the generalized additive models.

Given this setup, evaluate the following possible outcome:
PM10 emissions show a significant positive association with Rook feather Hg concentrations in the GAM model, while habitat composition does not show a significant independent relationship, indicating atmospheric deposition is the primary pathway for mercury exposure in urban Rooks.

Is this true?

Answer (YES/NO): NO